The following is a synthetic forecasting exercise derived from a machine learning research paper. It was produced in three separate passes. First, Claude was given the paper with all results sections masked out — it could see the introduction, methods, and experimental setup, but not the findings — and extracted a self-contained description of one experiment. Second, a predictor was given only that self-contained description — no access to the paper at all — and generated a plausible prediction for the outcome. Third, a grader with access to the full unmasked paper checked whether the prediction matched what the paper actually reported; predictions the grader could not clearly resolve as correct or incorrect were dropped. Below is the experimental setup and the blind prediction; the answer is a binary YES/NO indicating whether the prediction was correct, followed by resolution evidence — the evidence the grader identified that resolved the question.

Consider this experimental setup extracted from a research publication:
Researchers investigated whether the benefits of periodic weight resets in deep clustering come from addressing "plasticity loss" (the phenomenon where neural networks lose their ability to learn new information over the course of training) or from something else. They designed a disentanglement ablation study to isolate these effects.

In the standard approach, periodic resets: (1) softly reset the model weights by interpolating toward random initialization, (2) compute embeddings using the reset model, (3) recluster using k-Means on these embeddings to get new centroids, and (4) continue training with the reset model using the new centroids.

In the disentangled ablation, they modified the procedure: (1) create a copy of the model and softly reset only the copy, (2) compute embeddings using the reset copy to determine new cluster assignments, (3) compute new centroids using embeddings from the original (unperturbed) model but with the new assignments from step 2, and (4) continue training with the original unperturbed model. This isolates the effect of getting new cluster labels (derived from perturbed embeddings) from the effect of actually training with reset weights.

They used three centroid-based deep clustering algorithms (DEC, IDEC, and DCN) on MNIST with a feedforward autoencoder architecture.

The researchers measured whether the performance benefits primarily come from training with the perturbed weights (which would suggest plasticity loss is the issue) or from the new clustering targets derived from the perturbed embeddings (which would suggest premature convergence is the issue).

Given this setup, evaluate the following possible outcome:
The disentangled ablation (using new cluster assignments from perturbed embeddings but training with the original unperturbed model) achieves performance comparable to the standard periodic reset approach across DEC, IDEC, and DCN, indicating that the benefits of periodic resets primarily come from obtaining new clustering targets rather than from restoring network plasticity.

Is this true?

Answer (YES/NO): NO